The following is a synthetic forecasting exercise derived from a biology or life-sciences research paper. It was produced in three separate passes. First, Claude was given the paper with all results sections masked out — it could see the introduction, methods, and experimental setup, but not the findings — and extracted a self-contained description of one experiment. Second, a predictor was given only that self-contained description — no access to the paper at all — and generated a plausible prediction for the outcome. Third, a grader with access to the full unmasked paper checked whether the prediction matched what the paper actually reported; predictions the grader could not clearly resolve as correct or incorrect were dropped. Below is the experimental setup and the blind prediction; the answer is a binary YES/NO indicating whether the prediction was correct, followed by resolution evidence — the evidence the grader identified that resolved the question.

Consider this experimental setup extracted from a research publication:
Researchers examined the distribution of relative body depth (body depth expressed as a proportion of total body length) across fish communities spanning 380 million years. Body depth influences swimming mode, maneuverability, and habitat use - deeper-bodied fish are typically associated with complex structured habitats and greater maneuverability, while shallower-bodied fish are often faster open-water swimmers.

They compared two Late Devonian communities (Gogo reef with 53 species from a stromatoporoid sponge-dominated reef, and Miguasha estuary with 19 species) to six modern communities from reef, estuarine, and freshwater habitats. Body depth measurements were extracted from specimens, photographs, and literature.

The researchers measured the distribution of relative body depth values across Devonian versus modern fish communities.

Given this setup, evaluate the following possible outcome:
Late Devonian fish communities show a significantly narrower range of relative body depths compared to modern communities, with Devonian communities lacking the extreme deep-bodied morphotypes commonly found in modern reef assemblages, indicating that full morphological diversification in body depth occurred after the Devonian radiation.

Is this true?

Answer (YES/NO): YES